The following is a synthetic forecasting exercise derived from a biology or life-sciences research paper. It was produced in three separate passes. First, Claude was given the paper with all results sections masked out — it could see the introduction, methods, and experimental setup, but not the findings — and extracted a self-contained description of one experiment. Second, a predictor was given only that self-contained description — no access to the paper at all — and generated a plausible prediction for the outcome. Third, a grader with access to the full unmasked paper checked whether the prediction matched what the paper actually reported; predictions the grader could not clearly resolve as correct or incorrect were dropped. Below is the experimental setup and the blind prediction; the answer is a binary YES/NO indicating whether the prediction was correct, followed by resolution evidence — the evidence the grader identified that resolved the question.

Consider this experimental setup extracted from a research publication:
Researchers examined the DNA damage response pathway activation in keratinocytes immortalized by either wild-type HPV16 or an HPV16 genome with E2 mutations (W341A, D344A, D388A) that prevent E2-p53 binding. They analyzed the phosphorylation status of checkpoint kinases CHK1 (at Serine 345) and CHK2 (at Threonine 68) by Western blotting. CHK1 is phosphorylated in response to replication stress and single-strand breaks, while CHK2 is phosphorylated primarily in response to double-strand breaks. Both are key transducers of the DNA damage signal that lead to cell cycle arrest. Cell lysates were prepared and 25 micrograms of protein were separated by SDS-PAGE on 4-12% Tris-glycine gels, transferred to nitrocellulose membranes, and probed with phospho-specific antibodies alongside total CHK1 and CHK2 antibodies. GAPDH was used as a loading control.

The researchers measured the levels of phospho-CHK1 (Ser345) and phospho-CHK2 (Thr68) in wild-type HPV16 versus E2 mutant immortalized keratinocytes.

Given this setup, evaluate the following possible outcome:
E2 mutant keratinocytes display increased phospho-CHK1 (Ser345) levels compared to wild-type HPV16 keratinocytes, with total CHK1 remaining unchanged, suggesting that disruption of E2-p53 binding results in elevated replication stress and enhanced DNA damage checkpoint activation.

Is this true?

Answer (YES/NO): NO